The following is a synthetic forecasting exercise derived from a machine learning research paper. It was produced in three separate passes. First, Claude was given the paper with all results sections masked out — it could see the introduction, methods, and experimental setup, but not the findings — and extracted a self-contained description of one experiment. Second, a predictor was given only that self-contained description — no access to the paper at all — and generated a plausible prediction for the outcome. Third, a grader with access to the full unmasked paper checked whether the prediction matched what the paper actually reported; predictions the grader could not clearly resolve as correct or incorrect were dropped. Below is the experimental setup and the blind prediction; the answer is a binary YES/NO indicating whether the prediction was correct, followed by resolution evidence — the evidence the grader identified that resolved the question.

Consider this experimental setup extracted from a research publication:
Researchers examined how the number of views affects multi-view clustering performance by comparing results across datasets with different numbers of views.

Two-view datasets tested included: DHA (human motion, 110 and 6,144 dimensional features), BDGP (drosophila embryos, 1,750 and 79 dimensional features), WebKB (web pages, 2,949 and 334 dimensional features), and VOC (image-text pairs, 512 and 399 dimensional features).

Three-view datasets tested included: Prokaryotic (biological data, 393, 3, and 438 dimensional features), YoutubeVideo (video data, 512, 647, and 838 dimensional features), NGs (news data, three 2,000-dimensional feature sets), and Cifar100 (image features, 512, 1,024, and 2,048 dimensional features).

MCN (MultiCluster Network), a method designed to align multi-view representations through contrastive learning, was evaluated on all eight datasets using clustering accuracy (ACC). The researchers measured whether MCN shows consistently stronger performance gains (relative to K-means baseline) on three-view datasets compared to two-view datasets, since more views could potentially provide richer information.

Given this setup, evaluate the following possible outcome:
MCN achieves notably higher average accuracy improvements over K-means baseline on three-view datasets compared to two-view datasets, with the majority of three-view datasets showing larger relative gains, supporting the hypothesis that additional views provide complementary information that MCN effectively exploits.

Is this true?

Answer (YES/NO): NO